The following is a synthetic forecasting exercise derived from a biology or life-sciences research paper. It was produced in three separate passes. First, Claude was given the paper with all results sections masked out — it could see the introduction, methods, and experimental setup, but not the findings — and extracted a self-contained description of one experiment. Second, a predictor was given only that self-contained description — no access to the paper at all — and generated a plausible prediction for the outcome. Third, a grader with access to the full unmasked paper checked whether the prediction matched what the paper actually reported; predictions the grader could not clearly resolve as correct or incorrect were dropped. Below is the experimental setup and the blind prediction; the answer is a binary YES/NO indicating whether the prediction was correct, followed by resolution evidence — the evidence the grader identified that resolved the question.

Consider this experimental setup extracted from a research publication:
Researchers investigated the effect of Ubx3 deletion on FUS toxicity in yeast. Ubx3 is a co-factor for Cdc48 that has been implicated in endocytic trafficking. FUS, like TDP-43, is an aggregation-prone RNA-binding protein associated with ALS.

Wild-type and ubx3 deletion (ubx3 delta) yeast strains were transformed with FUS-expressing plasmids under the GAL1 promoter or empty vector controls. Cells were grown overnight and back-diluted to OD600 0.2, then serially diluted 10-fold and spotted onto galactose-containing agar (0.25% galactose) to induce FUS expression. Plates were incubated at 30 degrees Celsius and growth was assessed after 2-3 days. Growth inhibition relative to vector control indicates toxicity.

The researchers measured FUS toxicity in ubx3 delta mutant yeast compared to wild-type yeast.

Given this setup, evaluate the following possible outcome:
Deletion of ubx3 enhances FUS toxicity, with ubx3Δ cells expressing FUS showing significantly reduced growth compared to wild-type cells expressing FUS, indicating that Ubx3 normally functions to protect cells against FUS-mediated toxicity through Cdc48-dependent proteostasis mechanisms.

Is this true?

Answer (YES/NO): YES